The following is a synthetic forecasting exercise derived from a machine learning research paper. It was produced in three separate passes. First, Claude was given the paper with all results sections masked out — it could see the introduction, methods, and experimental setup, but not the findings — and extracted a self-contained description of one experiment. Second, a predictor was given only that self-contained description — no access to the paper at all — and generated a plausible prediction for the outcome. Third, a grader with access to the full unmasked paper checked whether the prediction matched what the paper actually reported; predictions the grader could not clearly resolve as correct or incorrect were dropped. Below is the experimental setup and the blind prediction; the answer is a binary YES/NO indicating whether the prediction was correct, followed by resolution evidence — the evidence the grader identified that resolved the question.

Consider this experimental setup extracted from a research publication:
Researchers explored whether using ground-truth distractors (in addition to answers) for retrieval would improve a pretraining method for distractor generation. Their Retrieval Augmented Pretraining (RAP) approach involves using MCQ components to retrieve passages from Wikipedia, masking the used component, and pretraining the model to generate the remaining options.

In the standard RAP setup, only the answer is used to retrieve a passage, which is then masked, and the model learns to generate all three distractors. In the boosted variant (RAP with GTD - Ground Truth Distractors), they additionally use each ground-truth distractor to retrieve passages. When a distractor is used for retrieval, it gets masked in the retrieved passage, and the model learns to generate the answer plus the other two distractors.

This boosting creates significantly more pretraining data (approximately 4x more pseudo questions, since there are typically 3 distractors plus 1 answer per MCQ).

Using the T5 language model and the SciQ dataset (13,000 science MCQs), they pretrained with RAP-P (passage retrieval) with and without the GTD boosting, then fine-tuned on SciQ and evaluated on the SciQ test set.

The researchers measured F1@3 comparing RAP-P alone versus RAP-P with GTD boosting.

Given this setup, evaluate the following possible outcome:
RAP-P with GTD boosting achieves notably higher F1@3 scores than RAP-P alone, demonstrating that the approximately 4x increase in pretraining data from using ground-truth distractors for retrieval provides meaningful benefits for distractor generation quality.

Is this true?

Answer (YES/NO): NO